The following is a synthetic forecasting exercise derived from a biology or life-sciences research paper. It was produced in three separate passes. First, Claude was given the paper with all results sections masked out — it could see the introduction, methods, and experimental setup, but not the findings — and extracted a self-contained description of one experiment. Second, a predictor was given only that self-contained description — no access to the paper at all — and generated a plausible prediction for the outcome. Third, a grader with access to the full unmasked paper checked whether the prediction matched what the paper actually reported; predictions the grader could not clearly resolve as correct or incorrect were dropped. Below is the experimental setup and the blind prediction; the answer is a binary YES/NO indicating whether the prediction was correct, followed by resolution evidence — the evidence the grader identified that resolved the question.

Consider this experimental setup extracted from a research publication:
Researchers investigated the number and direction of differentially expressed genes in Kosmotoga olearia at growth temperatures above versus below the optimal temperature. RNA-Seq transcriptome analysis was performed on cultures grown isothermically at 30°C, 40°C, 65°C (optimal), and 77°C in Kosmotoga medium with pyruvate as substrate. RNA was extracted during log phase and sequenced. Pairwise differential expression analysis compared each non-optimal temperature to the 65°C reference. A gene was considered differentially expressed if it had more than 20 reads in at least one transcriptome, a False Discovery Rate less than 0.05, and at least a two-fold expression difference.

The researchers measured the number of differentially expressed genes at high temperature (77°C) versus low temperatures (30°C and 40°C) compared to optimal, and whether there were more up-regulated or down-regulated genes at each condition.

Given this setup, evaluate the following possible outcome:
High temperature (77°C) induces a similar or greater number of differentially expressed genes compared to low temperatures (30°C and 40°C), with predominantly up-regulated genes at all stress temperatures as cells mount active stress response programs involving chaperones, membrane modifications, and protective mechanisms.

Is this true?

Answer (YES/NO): NO